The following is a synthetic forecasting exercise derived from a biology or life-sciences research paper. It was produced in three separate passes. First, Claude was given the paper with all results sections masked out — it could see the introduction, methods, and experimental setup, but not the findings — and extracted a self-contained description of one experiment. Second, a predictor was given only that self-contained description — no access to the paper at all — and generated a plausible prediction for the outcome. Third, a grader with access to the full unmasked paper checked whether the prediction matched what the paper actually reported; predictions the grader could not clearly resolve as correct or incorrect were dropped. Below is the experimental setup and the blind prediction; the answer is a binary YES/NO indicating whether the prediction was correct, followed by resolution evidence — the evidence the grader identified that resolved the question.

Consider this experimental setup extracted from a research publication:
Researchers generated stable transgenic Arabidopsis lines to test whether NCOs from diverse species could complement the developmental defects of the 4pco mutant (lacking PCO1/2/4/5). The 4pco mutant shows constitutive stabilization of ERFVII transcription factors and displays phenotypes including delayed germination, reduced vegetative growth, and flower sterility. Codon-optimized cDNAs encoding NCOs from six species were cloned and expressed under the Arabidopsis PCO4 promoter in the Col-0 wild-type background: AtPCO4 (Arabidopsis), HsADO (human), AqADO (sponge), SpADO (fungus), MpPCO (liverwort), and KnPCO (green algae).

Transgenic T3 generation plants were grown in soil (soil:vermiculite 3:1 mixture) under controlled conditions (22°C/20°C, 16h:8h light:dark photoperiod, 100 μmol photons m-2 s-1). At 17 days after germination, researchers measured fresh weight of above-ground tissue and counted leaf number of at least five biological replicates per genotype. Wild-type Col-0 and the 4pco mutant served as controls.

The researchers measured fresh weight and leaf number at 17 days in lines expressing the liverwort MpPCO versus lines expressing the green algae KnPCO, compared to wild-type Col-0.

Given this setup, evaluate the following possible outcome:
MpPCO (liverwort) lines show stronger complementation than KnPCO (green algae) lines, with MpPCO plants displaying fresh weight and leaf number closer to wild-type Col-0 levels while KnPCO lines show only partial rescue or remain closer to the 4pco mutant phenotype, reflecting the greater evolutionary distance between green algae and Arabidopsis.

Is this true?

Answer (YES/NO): NO